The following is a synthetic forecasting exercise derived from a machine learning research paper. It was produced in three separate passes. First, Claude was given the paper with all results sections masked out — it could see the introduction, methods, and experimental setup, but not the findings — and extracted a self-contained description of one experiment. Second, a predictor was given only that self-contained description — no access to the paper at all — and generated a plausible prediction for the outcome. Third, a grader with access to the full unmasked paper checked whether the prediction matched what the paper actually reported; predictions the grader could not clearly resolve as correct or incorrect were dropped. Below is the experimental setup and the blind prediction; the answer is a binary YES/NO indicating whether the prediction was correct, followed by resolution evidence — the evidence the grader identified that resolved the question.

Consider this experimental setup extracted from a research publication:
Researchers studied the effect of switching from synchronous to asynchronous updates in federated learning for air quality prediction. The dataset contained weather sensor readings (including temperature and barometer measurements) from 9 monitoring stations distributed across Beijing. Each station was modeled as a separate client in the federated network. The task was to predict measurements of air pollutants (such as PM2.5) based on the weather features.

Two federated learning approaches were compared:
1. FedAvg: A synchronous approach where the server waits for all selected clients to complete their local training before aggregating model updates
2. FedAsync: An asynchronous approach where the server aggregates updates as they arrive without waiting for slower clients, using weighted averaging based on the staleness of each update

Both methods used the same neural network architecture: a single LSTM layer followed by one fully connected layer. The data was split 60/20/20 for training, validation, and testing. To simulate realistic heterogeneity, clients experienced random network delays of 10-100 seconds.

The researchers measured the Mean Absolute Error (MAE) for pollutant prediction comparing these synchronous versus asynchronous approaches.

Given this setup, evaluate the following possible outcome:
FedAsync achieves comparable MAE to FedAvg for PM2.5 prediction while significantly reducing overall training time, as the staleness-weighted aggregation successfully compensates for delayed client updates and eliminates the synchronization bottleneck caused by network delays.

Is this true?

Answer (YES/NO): NO